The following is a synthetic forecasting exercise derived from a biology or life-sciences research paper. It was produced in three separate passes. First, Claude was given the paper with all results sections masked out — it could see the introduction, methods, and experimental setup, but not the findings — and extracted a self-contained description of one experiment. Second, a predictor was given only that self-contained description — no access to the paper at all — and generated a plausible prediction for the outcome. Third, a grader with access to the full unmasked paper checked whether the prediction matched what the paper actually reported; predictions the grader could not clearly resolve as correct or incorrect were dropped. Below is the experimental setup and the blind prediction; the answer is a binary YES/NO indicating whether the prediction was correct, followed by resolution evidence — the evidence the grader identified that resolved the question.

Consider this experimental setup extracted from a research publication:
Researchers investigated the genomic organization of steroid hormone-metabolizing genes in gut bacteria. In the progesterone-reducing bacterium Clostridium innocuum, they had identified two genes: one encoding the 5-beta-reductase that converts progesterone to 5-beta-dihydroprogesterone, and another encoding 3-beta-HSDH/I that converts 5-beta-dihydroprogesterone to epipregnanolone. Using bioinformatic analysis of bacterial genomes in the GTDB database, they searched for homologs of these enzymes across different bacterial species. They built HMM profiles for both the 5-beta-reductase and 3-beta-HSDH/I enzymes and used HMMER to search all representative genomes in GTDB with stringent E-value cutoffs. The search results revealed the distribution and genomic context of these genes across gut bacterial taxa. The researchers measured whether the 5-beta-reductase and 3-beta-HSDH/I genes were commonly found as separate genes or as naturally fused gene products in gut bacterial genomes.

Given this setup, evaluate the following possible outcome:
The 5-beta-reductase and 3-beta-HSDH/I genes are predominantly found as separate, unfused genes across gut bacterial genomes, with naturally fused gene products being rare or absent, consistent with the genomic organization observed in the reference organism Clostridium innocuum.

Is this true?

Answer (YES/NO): NO